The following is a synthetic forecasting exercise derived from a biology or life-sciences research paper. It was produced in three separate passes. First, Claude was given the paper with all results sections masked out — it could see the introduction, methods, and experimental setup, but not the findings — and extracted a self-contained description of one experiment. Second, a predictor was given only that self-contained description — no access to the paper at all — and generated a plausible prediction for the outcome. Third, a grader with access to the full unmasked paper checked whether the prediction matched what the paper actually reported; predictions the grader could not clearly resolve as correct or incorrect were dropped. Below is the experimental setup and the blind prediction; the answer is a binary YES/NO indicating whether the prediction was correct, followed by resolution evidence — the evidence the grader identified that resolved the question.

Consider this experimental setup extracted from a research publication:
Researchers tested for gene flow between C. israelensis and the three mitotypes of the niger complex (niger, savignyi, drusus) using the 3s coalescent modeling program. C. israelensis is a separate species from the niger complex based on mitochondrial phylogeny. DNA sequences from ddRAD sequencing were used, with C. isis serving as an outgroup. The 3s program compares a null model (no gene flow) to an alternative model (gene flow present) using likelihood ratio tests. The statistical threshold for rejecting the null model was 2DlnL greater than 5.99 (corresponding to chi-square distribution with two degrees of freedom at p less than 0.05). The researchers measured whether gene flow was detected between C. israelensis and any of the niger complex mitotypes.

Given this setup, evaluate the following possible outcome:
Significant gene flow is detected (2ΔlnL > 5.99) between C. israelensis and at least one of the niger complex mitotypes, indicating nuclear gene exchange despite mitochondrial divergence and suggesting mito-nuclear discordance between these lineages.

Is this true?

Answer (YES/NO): NO